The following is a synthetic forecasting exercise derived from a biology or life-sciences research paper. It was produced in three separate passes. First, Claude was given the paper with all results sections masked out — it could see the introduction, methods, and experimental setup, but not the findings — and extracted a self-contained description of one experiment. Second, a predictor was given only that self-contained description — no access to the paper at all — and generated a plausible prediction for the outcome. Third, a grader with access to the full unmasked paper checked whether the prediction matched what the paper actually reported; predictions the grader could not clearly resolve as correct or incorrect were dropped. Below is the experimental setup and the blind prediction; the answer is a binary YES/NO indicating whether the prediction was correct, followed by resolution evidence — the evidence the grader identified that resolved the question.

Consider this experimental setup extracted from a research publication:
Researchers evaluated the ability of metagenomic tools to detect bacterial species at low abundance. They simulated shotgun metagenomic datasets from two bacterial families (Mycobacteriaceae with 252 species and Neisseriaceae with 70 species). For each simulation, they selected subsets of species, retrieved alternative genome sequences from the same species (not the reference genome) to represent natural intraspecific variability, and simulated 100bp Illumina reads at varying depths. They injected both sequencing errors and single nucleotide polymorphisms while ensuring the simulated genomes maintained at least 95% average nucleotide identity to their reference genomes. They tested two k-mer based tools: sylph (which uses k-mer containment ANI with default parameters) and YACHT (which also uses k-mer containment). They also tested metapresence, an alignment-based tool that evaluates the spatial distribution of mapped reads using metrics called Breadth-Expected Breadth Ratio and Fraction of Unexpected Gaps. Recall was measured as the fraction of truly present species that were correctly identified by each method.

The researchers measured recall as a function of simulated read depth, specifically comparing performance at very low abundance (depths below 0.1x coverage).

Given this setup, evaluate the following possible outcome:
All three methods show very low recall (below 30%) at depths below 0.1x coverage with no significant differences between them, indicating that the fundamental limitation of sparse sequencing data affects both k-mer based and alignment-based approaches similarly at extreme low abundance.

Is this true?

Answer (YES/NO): NO